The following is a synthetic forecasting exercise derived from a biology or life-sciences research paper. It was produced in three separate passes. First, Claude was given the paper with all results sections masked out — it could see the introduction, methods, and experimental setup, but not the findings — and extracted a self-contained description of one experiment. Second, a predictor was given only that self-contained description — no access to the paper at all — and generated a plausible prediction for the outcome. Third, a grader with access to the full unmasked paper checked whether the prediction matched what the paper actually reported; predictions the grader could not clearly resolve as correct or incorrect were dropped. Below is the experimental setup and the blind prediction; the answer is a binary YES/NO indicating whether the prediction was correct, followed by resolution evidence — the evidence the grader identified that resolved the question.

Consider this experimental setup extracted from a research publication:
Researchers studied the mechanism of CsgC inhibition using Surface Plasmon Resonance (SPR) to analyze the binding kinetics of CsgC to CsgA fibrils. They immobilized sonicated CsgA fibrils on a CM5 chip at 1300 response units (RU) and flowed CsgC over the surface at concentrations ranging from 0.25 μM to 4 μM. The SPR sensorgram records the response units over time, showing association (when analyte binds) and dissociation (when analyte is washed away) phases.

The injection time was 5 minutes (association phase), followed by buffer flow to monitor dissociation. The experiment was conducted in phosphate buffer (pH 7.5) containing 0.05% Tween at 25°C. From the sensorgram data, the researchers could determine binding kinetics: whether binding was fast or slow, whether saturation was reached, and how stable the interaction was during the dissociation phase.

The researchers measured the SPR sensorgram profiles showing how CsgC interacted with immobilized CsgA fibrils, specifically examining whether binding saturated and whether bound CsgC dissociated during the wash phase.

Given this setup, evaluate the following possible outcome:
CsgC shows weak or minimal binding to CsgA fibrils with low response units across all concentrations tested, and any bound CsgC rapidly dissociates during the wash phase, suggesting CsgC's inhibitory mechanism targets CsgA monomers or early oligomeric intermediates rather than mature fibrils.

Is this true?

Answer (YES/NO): NO